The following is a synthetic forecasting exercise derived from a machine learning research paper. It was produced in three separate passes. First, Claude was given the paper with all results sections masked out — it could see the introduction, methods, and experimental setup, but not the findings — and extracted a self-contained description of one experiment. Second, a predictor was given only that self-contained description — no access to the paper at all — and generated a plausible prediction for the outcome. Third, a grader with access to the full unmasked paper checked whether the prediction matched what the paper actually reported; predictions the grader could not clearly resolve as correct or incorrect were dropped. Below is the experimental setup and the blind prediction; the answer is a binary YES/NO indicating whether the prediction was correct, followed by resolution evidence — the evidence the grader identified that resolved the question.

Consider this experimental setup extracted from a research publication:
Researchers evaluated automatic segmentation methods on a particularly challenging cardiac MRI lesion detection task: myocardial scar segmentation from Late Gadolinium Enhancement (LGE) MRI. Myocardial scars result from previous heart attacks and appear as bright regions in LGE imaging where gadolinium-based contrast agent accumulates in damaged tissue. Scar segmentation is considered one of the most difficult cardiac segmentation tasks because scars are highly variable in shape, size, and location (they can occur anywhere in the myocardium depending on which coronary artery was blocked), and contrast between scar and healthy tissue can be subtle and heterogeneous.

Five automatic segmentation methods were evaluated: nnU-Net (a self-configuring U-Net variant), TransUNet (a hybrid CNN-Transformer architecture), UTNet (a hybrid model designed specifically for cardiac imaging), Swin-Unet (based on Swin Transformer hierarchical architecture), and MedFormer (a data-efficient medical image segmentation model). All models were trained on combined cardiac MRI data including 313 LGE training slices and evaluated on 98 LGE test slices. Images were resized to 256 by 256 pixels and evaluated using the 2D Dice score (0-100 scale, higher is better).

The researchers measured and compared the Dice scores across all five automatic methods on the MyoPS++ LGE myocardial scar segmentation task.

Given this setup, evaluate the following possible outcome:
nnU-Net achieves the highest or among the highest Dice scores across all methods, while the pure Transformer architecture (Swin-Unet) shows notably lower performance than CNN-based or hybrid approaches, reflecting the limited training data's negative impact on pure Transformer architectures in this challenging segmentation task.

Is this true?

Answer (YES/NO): NO